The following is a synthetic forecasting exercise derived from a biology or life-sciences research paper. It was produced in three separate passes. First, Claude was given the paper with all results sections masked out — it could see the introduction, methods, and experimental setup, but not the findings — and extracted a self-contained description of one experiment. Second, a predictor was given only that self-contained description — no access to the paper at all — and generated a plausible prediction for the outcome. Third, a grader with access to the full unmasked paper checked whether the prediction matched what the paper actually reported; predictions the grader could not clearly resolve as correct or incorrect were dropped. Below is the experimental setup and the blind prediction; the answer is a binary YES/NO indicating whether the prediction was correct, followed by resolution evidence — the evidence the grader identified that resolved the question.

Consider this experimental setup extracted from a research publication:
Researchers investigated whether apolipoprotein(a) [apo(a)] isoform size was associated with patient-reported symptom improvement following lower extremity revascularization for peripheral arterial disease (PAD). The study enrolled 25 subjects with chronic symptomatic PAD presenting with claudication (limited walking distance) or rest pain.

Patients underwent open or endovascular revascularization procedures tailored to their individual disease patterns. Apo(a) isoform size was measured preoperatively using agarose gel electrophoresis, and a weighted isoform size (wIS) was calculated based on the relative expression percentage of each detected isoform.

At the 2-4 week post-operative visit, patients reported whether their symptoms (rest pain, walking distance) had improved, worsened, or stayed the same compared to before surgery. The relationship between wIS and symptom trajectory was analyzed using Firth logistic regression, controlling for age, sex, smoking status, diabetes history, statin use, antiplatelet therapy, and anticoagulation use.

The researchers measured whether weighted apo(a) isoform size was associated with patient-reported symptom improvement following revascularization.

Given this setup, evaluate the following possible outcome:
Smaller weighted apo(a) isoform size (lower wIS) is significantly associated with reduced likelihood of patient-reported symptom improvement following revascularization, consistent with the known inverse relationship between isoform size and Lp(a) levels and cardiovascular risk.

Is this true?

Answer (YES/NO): NO